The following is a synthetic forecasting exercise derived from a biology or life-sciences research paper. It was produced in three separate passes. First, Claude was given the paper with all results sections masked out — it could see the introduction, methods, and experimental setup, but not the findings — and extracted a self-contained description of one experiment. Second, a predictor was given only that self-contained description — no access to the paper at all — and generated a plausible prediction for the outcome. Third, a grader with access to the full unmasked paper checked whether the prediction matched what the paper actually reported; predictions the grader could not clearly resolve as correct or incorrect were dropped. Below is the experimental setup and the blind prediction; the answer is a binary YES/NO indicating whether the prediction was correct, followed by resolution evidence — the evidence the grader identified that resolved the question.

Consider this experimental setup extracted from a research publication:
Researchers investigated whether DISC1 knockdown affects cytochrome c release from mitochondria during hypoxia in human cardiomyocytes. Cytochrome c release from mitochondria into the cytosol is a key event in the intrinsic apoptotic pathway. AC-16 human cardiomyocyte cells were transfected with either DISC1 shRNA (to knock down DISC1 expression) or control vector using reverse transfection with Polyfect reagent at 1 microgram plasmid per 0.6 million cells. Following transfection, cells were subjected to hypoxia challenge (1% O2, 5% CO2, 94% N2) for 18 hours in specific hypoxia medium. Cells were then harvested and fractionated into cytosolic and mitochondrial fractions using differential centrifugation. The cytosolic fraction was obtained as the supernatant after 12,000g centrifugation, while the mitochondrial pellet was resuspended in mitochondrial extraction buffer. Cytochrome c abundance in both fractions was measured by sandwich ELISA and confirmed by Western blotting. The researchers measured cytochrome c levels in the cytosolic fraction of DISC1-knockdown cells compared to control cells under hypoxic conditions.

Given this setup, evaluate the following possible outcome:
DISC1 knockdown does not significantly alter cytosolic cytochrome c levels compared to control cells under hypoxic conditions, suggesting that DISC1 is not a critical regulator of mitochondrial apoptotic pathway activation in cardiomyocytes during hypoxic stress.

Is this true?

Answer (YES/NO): NO